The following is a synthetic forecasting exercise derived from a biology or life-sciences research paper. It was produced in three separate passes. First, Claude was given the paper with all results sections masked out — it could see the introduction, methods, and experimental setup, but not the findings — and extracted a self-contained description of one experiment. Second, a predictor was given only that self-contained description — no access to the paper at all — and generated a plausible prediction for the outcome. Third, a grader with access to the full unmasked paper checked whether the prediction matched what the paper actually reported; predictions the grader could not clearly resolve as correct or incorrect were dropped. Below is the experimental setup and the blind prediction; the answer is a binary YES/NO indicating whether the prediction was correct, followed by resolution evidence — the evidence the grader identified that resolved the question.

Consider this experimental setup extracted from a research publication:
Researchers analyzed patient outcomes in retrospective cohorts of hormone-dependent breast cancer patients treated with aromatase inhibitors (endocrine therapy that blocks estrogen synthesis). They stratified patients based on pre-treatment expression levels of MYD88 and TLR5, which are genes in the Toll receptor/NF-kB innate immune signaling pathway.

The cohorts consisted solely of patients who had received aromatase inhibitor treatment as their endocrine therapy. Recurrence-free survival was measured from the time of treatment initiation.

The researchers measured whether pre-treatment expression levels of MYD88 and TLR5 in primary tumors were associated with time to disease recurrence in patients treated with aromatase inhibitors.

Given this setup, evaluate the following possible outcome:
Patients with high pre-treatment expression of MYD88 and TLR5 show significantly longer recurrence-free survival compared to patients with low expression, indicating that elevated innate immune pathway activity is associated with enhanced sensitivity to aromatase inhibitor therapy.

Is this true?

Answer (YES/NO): YES